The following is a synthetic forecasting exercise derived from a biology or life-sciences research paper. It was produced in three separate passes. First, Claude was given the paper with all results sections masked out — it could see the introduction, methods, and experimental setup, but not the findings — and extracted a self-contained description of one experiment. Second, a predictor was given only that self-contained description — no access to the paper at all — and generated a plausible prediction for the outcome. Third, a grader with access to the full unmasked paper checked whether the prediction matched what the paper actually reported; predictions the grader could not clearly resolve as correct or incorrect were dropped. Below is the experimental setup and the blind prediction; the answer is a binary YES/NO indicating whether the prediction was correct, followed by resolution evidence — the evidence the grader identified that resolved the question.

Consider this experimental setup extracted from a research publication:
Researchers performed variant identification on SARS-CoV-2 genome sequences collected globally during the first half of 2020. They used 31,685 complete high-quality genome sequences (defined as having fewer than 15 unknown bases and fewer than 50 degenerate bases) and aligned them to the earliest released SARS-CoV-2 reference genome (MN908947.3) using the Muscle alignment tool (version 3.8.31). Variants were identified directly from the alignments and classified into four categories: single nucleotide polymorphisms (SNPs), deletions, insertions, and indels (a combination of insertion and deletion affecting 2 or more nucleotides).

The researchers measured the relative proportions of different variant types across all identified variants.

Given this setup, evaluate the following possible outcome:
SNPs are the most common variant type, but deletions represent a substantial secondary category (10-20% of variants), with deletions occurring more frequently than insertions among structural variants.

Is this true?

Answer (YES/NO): NO